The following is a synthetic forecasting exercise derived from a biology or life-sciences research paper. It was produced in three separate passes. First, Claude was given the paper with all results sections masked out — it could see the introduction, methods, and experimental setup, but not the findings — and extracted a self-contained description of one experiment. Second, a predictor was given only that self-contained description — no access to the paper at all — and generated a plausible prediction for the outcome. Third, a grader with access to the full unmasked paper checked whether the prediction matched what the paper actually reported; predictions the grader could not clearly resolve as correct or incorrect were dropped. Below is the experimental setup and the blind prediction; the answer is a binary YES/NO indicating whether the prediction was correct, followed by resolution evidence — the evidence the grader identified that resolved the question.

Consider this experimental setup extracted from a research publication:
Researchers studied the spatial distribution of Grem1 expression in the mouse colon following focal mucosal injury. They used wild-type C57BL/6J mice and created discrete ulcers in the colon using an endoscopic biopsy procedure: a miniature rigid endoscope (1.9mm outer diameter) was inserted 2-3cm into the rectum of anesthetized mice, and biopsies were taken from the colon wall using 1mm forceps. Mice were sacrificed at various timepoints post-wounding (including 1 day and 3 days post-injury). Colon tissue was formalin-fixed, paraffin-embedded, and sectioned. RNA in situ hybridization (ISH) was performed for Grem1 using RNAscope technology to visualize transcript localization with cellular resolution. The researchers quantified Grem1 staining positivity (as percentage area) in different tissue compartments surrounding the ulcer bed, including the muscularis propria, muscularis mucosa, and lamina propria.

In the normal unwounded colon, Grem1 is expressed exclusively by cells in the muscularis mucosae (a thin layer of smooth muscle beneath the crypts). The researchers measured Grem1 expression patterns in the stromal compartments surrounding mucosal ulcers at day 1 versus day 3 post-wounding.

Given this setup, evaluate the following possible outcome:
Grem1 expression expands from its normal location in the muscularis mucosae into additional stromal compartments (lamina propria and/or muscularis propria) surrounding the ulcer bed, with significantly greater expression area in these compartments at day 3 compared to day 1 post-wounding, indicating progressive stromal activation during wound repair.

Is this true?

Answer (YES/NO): YES